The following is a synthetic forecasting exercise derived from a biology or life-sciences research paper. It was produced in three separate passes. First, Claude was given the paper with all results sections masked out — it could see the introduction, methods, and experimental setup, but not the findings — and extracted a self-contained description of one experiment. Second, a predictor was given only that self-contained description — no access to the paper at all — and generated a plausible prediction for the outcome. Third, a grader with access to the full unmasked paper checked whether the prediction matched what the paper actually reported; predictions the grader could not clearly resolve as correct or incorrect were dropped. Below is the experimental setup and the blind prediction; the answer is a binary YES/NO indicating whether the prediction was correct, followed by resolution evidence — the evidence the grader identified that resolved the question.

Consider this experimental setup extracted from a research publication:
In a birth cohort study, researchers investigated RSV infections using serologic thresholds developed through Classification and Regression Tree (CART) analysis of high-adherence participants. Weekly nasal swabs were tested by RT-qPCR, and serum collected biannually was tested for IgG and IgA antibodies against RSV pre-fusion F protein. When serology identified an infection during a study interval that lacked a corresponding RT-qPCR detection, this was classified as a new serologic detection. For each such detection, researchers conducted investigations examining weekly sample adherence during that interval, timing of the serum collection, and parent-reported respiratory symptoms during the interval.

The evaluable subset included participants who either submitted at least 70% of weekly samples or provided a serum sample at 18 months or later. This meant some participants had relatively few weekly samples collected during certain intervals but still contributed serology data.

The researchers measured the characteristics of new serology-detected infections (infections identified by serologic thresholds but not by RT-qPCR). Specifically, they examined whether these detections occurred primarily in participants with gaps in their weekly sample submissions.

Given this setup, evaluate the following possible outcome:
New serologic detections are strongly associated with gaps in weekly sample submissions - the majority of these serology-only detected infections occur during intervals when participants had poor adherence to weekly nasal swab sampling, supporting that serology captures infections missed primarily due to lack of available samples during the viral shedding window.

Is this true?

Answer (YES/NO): NO